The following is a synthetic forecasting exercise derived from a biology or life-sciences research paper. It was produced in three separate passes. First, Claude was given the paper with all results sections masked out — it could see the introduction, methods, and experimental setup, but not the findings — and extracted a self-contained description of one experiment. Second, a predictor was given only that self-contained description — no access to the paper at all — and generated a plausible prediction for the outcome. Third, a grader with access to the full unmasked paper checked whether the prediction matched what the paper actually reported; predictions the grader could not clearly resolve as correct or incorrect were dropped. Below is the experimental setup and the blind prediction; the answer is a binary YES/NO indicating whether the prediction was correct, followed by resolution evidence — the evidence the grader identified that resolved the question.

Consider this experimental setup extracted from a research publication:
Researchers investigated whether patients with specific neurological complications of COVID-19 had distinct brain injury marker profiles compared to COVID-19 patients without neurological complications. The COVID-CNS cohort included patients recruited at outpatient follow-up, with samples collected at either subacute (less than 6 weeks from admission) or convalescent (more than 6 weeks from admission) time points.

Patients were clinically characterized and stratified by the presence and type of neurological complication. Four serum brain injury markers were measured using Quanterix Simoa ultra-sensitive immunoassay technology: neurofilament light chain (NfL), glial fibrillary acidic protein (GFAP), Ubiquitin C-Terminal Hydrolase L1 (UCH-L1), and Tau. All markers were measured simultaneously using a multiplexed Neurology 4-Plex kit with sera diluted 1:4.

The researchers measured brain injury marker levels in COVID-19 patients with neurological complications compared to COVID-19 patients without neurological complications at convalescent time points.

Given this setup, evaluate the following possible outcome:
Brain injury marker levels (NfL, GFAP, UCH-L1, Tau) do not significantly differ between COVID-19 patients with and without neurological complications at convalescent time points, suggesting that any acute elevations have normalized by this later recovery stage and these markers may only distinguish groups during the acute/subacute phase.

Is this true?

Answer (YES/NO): NO